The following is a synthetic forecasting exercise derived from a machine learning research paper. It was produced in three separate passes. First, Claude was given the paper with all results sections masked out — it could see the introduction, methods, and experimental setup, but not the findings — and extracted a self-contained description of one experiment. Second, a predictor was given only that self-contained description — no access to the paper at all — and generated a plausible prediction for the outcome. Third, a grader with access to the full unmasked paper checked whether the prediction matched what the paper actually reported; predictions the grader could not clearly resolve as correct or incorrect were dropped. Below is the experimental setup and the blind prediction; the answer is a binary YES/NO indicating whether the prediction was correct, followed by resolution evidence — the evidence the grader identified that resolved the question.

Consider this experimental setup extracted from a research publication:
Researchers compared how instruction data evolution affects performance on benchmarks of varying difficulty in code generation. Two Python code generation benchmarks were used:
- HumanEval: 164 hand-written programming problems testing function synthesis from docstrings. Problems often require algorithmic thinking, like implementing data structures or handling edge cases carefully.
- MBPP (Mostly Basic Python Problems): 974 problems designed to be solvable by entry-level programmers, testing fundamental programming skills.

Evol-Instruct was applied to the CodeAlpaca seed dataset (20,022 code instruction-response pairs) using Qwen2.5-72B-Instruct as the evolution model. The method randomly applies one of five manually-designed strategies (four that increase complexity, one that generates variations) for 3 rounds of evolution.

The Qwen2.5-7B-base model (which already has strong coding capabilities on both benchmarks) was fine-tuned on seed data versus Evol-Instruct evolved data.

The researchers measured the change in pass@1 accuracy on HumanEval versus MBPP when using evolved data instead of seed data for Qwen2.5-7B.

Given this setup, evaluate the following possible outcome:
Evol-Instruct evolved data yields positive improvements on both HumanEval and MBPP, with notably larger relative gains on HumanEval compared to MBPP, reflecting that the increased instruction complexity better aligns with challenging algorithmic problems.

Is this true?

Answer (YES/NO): NO